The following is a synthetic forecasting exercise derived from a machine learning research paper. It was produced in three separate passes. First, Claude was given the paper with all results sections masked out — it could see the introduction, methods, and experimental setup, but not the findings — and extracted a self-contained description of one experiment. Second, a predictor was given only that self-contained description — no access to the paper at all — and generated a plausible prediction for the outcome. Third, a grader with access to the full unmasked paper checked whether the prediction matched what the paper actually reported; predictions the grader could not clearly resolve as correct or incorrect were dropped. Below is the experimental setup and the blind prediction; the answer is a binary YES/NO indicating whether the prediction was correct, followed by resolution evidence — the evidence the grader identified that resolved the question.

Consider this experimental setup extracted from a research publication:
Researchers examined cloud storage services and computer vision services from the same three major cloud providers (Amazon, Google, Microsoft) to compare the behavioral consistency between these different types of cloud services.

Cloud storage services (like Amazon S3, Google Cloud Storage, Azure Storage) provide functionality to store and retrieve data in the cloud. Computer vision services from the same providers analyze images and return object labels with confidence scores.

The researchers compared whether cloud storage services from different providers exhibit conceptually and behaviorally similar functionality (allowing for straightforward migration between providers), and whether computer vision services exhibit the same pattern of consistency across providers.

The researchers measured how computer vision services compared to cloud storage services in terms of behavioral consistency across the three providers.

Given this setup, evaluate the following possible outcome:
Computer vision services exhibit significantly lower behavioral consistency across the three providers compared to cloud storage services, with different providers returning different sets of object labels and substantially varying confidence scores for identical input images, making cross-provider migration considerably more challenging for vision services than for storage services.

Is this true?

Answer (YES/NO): YES